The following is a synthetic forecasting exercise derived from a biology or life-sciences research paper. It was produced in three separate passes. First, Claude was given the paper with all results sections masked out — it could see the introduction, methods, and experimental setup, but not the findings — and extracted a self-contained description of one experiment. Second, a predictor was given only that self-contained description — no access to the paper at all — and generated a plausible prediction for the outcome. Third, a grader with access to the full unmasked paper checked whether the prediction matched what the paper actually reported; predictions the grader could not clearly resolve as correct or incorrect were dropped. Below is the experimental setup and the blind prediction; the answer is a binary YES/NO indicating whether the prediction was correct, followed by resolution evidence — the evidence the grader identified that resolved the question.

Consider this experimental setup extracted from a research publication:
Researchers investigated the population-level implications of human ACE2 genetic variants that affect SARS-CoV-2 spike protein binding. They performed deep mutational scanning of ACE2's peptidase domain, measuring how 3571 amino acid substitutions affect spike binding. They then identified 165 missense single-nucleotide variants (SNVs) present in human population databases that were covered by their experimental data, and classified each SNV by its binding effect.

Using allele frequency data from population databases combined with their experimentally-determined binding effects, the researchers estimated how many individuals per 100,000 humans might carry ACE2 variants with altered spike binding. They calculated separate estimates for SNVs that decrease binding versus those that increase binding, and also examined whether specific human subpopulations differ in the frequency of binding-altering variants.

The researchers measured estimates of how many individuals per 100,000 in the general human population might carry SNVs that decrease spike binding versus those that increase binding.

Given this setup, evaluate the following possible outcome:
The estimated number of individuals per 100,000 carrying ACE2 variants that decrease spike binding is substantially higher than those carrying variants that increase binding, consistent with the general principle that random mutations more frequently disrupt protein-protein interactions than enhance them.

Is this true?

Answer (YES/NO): YES